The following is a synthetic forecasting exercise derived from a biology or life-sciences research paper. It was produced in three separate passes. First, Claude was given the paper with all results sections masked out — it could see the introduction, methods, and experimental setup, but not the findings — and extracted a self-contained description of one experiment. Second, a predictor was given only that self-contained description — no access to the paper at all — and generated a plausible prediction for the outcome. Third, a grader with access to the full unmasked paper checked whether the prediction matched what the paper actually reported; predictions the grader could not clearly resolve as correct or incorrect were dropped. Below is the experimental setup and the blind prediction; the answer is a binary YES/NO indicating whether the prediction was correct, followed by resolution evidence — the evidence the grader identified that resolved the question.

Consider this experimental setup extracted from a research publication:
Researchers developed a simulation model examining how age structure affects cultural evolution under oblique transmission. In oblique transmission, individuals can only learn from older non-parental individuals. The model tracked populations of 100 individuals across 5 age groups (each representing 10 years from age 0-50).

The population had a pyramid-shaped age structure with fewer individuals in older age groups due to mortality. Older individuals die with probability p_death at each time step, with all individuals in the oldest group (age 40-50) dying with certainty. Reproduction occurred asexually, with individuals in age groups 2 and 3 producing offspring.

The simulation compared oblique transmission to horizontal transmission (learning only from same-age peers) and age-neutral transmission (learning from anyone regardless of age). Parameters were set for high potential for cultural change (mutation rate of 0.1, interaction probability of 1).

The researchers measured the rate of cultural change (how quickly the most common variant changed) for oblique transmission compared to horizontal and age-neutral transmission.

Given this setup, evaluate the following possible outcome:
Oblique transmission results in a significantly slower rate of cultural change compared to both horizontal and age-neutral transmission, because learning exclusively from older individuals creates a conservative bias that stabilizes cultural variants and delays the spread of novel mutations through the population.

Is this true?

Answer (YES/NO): YES